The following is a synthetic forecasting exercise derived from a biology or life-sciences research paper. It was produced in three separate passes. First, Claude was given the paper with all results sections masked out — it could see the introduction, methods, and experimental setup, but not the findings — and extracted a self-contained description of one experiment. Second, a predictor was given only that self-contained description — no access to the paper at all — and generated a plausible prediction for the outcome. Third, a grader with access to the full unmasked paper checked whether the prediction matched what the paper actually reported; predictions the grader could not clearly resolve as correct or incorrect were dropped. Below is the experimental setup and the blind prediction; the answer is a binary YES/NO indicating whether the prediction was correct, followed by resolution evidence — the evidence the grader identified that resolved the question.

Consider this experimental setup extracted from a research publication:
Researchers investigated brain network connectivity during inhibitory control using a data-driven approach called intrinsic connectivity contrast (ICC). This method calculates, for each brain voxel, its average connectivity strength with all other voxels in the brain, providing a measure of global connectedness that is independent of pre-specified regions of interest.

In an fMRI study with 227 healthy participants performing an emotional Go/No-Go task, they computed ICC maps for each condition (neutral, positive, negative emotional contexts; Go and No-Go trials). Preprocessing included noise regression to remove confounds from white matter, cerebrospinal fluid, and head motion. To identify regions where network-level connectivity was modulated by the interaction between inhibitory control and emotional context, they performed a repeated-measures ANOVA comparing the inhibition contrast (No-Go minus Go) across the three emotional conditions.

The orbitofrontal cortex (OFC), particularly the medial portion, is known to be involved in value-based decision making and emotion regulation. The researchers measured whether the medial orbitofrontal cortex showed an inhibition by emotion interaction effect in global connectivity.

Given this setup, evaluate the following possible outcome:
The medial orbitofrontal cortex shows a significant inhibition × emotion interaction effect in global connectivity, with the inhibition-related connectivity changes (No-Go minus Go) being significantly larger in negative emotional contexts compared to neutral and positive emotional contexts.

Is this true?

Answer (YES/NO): NO